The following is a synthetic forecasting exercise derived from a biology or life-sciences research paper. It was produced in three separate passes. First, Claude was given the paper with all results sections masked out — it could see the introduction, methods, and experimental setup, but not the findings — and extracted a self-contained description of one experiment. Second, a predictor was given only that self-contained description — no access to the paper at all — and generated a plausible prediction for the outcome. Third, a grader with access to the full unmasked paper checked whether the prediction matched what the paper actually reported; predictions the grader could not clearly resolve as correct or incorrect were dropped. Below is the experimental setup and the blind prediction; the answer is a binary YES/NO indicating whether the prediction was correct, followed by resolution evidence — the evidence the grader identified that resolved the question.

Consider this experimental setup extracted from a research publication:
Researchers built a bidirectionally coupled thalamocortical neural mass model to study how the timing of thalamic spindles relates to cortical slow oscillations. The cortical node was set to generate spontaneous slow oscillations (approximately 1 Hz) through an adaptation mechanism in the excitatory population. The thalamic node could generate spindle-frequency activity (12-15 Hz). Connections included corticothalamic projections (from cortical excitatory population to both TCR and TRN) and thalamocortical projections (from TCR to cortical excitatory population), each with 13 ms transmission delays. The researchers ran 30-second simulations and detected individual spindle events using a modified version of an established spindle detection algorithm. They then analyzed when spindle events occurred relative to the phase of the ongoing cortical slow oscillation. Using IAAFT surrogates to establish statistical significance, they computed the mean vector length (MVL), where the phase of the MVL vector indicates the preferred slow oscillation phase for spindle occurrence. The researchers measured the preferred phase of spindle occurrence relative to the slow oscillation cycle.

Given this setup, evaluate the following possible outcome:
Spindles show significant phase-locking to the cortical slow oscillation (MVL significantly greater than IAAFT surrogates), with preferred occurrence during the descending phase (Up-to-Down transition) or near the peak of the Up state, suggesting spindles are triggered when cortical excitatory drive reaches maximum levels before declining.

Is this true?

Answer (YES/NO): YES